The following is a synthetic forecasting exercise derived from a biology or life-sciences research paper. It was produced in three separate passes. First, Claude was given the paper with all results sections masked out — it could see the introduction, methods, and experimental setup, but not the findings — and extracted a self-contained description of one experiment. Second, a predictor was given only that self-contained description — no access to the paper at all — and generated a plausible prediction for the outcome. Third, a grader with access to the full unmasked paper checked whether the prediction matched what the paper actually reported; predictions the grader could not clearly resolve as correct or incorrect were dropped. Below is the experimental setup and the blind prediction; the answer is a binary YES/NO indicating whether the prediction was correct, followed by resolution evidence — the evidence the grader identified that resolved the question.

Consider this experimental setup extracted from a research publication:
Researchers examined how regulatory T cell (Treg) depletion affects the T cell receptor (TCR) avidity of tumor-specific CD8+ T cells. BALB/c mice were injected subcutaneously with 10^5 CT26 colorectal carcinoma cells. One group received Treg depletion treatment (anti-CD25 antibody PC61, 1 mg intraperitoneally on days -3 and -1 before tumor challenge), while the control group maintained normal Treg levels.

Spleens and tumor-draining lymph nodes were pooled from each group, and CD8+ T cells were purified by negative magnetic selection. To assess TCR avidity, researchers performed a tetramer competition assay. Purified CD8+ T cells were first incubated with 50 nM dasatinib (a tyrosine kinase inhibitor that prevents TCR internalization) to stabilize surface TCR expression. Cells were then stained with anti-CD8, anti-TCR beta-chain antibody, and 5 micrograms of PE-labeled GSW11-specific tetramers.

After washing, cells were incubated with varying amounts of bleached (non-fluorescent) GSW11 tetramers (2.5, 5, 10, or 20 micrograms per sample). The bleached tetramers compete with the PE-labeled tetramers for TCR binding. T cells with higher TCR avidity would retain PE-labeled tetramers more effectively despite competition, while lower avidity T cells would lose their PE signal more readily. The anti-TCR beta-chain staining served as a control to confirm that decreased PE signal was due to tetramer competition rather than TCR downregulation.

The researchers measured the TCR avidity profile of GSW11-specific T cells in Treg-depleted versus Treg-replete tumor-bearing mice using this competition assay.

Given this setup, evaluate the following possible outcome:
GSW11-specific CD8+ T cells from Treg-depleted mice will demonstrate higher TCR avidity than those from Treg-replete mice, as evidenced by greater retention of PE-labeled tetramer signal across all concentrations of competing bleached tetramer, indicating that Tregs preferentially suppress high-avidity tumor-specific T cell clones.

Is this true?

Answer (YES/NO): NO